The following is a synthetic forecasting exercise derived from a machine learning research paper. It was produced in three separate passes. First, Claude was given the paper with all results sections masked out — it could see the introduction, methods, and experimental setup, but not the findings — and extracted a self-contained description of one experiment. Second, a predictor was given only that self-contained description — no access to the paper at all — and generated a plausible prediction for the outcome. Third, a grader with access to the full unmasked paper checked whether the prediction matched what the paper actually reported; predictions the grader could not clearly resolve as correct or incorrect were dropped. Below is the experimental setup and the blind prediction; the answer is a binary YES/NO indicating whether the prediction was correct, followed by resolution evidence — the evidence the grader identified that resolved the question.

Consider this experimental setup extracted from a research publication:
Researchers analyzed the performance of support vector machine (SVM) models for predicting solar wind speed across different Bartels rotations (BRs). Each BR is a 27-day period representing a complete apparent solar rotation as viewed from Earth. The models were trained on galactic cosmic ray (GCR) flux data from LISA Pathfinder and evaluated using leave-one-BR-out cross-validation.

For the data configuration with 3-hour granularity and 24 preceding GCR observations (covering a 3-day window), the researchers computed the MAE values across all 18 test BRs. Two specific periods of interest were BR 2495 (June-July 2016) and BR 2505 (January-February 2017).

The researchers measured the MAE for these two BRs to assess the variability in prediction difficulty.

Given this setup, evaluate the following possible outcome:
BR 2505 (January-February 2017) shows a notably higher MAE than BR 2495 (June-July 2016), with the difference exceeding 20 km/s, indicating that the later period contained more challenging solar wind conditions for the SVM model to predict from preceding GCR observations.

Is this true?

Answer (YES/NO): YES